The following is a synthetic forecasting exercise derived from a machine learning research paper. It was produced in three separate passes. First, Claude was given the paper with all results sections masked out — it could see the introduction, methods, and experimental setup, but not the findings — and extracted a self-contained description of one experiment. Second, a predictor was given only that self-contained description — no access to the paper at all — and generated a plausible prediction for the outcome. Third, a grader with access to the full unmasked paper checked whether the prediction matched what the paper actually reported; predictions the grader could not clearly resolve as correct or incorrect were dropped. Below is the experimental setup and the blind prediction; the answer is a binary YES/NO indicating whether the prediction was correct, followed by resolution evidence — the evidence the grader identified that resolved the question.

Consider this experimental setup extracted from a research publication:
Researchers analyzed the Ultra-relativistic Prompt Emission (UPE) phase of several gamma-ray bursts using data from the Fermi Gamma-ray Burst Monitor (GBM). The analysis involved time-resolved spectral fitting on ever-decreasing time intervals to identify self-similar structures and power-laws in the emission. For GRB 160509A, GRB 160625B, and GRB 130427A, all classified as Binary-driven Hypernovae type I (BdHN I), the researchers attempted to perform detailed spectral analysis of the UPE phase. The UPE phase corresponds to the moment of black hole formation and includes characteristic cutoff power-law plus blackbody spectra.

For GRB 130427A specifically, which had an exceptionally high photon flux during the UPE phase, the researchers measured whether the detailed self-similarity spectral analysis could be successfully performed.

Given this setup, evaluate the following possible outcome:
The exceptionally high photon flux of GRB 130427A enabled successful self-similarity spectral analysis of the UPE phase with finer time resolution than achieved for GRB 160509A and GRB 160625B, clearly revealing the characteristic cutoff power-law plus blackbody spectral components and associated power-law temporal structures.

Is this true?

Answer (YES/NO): NO